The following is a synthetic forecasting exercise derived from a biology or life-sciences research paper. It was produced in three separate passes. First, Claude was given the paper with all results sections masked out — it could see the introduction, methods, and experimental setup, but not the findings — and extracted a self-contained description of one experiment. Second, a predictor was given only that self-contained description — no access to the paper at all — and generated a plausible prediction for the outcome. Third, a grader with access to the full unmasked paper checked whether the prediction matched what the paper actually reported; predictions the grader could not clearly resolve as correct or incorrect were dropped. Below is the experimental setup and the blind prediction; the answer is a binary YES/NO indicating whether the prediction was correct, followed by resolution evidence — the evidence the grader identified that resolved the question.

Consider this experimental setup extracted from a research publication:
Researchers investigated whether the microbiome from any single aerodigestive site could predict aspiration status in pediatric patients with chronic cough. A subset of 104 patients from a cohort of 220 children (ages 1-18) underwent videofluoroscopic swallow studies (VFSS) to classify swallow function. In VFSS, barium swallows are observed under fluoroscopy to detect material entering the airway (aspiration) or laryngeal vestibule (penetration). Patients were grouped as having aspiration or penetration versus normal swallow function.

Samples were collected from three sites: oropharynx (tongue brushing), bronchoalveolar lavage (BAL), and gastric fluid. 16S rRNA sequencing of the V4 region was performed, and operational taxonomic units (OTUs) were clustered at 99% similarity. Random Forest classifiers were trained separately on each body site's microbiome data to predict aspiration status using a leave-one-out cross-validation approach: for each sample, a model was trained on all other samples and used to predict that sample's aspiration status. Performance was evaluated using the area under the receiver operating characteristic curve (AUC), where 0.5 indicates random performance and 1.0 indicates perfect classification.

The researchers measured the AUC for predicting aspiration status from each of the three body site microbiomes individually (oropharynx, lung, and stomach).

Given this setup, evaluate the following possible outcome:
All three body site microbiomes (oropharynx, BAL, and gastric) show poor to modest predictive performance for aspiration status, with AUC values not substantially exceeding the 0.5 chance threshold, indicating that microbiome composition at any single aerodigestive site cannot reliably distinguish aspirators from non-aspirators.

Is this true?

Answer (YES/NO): NO